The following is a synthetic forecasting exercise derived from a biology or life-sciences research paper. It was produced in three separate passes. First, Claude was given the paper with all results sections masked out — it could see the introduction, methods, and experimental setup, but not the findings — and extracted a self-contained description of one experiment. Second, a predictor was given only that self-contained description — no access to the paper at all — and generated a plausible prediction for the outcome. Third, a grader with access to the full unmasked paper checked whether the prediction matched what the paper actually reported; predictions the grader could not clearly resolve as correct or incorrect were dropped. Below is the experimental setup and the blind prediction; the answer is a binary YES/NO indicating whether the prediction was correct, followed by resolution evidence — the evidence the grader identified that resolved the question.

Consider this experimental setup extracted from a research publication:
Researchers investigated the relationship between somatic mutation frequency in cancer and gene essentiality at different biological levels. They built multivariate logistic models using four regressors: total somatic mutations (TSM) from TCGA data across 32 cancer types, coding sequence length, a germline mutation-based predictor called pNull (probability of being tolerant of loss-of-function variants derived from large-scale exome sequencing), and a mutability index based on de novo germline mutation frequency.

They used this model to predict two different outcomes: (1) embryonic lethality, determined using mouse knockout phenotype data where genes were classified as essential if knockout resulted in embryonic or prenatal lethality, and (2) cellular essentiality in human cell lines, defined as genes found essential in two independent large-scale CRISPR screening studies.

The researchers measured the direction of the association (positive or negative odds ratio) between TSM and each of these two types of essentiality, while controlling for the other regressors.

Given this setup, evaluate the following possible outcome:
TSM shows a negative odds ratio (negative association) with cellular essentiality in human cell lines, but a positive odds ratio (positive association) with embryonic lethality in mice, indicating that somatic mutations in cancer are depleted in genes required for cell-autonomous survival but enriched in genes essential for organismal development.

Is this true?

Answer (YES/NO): YES